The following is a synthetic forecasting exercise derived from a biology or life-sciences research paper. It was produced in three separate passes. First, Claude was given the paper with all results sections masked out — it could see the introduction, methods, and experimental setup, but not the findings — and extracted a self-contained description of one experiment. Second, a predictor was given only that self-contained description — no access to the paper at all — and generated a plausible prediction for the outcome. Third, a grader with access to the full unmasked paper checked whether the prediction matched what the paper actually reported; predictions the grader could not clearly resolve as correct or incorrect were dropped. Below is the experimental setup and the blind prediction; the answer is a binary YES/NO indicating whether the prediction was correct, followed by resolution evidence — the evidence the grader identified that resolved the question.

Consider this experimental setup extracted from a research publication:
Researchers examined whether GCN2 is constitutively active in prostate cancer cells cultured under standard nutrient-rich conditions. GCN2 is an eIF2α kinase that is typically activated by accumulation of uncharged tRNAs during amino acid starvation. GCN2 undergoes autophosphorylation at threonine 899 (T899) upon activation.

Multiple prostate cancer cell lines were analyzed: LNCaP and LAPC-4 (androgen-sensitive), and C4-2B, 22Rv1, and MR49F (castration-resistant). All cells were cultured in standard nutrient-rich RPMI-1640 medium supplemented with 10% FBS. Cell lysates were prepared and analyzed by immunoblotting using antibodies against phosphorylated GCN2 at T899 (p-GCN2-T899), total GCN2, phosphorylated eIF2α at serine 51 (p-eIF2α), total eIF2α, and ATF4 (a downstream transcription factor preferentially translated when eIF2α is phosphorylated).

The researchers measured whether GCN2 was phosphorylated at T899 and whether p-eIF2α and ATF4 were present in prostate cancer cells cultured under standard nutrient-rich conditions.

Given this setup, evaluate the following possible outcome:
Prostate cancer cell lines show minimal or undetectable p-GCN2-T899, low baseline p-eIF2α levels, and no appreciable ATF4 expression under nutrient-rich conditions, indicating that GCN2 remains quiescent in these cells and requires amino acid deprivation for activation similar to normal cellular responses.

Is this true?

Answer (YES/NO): NO